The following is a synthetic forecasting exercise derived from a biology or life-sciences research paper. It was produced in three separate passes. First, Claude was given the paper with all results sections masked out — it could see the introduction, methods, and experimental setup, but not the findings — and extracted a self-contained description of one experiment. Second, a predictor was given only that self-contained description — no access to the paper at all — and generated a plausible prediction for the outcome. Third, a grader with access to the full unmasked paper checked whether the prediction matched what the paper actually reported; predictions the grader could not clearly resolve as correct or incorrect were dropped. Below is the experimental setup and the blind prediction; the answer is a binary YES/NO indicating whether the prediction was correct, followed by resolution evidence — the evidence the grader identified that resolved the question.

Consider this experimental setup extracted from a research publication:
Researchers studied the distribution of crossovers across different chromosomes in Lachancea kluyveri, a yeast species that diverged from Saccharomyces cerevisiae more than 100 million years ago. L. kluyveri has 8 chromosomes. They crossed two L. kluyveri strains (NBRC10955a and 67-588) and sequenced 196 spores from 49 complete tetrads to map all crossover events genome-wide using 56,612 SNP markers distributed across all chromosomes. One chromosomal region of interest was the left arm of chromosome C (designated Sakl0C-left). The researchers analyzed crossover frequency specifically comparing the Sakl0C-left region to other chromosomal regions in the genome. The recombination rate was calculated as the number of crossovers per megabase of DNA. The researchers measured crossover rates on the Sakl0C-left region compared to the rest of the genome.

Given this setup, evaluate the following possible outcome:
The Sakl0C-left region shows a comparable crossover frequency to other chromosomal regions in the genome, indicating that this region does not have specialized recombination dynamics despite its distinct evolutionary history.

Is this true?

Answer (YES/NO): NO